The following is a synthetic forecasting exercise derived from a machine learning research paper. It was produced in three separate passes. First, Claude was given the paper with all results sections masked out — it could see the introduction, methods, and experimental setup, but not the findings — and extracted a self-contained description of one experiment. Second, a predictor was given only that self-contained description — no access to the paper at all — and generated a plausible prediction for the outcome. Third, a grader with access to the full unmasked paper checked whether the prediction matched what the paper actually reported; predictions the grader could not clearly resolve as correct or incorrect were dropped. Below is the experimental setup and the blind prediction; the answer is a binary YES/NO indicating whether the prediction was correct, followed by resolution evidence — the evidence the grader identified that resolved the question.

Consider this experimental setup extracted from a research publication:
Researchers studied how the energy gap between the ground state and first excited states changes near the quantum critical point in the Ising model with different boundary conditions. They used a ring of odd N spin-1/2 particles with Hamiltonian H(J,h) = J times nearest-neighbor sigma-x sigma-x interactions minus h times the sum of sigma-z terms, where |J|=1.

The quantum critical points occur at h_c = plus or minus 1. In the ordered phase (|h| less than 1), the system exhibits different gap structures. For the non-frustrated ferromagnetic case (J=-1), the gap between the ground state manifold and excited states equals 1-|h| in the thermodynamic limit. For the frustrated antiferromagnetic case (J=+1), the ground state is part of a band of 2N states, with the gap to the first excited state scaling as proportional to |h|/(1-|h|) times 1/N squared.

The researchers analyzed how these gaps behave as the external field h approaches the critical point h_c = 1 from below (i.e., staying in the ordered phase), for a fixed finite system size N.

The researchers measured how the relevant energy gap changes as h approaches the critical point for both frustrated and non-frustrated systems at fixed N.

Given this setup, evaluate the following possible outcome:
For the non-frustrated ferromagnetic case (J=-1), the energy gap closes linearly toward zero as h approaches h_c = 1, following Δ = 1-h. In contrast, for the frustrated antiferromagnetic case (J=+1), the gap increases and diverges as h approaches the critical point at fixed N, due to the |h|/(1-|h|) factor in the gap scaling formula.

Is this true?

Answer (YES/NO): YES